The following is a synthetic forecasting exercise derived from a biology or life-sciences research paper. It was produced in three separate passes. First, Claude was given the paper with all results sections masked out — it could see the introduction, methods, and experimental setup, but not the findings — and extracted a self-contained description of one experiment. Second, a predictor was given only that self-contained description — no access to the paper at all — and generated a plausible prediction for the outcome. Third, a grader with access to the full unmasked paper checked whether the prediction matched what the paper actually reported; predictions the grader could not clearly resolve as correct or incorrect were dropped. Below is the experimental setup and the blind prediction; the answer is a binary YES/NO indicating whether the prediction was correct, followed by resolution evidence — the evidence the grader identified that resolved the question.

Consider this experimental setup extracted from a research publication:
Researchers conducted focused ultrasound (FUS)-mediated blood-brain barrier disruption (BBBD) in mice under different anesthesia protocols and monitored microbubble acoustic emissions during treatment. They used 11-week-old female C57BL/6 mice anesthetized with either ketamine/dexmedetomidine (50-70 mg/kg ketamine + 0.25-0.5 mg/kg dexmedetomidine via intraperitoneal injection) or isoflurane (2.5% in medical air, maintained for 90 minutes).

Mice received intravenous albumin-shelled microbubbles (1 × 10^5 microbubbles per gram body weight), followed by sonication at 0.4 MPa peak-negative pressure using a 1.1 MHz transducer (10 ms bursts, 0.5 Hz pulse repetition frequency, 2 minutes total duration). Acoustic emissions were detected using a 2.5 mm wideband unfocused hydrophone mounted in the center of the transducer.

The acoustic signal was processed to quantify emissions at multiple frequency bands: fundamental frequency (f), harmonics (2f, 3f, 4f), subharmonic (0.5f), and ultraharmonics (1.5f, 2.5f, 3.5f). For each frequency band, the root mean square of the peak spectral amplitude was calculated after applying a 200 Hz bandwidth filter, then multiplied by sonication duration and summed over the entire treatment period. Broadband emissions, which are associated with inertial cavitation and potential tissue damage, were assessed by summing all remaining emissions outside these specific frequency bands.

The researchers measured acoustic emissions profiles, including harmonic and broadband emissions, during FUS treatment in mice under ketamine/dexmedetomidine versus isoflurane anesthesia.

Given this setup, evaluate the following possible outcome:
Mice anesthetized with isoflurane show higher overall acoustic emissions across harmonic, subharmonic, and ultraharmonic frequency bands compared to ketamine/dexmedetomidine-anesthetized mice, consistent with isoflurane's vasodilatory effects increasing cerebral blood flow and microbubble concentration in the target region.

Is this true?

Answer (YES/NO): NO